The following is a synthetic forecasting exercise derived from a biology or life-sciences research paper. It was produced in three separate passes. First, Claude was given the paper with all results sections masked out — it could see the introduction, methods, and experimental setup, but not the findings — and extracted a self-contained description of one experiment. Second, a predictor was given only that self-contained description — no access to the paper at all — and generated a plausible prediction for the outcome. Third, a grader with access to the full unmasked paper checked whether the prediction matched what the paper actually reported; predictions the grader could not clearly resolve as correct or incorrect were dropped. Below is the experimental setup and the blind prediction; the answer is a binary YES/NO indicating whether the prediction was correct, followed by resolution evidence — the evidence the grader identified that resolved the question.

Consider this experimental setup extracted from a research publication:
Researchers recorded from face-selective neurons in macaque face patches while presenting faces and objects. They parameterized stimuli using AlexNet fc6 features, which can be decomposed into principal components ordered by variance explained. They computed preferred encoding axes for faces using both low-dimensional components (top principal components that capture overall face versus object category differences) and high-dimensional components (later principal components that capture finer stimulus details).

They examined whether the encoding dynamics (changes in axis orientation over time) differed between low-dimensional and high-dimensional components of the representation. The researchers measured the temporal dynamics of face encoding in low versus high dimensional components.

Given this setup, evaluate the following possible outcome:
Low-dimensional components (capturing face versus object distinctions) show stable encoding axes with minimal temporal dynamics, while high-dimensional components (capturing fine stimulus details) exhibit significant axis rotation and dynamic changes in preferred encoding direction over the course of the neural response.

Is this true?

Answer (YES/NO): NO